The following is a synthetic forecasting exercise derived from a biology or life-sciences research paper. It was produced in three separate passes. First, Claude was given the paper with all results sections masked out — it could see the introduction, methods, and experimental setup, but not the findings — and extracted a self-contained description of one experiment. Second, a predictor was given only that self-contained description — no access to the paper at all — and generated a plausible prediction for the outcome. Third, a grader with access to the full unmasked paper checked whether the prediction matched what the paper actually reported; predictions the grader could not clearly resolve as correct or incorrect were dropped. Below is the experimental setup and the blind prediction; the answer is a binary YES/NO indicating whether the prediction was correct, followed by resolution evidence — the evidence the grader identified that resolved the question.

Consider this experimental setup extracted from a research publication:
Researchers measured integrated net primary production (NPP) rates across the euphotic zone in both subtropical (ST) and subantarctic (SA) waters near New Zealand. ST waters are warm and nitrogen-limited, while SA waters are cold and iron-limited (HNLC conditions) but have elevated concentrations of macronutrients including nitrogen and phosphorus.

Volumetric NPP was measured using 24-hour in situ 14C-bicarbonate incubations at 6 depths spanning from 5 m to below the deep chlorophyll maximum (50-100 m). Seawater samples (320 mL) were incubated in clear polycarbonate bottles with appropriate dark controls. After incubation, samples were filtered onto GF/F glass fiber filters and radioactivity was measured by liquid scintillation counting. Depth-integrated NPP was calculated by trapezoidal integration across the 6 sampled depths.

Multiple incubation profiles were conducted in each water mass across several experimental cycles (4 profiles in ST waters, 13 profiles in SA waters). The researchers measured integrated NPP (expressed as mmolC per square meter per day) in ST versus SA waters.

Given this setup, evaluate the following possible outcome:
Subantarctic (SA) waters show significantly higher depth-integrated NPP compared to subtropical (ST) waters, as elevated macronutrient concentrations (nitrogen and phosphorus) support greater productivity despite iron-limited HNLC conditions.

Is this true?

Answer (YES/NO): NO